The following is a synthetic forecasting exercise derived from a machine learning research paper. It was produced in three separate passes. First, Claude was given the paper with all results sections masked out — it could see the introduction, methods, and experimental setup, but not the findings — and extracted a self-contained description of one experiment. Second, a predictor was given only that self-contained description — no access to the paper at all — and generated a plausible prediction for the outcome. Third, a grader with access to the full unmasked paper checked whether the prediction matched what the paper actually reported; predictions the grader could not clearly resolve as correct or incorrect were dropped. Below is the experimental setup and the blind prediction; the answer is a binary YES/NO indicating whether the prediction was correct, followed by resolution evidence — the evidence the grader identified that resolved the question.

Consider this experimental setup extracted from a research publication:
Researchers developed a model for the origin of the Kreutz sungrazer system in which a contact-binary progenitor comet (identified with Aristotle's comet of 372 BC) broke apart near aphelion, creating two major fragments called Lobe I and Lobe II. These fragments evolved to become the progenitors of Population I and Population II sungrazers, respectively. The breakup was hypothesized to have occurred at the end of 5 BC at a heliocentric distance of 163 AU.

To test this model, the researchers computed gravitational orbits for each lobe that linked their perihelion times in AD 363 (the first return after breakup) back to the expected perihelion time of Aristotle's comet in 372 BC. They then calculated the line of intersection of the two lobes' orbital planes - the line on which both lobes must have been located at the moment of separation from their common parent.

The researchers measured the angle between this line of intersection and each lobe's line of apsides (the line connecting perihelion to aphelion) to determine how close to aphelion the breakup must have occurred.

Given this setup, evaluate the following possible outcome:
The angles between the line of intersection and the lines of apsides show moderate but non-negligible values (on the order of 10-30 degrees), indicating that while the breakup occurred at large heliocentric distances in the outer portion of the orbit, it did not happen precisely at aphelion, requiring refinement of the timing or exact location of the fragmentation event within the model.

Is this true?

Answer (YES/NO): NO